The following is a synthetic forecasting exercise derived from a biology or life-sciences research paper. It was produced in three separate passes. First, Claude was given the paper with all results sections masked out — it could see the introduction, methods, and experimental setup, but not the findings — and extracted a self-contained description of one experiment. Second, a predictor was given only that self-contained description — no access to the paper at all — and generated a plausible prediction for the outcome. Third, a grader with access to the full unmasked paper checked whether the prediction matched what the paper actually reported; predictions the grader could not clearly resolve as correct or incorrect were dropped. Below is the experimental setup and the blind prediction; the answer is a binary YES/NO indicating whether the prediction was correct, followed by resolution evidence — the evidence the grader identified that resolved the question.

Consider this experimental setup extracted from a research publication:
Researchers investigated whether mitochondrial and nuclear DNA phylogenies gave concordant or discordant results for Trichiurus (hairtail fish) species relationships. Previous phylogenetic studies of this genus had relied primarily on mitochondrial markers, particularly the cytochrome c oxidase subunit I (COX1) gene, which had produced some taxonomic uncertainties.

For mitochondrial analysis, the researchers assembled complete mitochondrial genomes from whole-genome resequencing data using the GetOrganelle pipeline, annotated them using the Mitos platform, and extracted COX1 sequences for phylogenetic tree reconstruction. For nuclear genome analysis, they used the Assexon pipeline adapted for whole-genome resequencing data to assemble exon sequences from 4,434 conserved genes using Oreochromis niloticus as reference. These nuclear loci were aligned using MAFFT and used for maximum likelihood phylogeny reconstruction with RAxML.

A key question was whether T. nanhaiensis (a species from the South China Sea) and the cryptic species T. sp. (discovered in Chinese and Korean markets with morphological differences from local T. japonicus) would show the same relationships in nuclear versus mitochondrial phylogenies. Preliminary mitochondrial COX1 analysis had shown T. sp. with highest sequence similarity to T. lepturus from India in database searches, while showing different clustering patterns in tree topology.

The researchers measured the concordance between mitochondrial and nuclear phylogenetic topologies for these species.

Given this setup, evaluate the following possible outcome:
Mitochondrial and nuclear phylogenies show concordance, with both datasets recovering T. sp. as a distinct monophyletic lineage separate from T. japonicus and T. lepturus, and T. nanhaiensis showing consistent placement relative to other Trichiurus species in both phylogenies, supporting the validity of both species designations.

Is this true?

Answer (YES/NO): YES